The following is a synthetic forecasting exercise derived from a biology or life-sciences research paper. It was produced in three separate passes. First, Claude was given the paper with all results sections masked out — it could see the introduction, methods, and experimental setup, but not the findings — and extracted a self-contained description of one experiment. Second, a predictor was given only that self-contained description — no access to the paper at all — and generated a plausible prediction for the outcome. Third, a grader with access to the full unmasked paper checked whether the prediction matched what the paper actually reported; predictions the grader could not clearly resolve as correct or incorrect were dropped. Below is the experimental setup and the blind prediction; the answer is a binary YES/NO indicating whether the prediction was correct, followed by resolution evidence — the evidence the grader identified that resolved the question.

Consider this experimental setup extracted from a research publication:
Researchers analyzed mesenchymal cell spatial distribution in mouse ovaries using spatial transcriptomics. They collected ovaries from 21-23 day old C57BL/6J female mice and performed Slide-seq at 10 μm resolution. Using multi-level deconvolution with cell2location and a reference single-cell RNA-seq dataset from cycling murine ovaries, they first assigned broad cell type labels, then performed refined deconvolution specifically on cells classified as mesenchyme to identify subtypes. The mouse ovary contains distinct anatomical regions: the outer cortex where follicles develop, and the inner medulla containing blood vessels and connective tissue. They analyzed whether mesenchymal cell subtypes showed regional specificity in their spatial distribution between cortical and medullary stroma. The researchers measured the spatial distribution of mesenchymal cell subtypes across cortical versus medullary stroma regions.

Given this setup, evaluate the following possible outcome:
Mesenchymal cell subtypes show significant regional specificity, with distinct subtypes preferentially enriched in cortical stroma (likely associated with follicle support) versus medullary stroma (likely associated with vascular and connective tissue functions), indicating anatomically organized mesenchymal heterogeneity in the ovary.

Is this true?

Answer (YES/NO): NO